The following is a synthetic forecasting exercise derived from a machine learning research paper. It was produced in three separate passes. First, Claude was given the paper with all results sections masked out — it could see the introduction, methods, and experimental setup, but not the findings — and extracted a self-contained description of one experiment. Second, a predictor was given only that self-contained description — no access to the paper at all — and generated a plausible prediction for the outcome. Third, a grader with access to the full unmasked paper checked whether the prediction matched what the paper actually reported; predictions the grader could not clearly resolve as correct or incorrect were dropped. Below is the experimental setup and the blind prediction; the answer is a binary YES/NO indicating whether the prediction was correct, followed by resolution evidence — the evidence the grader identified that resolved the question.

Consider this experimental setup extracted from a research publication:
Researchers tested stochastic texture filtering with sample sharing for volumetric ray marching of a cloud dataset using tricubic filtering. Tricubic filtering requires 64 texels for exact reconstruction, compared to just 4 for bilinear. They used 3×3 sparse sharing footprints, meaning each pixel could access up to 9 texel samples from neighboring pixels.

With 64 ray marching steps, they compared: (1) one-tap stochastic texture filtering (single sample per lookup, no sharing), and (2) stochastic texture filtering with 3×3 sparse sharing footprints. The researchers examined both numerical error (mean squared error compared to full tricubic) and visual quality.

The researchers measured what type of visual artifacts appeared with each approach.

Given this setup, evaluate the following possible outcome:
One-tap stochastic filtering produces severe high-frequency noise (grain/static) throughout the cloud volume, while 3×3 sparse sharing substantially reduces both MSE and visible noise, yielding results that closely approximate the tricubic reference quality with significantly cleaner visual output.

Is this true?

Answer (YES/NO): NO